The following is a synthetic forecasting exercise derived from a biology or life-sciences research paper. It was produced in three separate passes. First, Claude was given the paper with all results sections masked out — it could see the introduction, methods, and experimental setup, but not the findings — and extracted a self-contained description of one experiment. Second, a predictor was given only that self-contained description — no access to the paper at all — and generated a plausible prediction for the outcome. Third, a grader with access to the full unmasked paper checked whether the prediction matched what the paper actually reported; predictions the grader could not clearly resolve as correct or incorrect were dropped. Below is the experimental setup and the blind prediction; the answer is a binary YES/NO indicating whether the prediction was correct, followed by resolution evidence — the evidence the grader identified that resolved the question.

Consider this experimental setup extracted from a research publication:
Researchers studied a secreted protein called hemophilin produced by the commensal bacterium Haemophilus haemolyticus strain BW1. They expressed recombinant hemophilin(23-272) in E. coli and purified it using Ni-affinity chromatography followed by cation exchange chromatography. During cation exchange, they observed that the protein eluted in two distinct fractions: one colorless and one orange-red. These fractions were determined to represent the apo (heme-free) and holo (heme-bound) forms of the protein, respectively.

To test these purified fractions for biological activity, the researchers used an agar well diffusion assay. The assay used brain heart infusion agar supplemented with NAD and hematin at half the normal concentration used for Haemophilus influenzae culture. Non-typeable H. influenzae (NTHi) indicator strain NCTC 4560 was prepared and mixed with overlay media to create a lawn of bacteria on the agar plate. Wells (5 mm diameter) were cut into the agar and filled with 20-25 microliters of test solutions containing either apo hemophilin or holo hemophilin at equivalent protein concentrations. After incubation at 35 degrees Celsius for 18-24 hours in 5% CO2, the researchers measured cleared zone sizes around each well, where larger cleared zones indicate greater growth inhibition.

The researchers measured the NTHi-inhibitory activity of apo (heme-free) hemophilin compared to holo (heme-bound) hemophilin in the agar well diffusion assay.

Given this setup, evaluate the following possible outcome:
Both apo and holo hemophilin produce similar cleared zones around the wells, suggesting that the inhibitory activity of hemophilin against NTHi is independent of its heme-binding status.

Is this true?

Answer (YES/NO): NO